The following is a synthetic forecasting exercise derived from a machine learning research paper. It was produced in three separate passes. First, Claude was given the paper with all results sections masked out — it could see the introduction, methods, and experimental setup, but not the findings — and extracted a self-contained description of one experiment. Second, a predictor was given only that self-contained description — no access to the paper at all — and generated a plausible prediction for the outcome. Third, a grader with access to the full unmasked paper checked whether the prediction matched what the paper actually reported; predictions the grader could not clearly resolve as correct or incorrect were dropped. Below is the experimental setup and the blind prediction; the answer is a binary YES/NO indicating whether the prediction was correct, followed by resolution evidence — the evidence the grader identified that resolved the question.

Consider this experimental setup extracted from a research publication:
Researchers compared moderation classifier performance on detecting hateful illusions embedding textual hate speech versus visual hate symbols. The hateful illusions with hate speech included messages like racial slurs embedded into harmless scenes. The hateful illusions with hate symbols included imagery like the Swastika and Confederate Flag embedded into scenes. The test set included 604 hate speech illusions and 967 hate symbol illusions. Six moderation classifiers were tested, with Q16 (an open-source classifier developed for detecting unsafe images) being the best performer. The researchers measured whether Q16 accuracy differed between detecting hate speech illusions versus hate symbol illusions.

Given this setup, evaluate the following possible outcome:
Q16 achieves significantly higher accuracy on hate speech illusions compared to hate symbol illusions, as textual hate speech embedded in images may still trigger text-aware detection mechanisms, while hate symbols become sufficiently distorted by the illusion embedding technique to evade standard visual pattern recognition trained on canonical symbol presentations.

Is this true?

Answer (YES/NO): NO